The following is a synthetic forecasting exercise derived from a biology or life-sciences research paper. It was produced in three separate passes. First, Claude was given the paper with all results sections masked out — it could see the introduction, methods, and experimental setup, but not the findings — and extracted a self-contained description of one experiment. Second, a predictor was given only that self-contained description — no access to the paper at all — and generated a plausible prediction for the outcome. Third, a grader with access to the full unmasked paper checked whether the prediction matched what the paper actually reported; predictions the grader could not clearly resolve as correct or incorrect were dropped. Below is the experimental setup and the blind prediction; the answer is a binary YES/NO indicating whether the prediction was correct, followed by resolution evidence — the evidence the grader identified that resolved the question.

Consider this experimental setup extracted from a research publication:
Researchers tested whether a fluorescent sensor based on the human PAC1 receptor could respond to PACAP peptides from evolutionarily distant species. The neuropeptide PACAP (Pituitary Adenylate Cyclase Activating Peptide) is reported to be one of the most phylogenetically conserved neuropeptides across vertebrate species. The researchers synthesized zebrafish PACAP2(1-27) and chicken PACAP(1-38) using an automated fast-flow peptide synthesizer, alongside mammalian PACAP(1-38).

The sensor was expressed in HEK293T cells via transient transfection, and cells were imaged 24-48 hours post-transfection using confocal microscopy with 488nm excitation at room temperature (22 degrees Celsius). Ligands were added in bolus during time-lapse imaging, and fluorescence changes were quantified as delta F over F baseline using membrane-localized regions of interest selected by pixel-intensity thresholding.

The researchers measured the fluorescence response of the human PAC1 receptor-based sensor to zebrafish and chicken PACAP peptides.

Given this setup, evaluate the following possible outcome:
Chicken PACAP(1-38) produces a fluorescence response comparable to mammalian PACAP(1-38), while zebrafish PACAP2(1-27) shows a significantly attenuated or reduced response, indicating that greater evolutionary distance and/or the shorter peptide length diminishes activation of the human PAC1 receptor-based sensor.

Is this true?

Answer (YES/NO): NO